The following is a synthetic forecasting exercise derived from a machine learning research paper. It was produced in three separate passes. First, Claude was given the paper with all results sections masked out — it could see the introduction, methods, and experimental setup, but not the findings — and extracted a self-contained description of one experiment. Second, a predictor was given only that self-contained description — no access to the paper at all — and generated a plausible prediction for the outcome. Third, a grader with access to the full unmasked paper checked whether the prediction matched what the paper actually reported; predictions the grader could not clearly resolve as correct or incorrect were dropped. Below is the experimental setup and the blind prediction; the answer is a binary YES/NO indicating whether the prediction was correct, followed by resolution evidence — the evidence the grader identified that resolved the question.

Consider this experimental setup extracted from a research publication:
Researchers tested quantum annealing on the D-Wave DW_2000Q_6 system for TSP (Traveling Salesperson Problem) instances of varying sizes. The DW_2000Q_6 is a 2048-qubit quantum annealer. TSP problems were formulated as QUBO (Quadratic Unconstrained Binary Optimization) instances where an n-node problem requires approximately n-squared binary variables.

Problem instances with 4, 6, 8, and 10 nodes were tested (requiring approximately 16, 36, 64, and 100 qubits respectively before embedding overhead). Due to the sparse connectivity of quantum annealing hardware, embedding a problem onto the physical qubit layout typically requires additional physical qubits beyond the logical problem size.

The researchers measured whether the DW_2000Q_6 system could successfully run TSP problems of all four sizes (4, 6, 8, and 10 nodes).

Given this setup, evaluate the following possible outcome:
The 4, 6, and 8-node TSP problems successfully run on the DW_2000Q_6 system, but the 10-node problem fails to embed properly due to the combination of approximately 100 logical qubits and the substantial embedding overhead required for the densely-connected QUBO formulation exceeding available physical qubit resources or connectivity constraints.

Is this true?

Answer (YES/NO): YES